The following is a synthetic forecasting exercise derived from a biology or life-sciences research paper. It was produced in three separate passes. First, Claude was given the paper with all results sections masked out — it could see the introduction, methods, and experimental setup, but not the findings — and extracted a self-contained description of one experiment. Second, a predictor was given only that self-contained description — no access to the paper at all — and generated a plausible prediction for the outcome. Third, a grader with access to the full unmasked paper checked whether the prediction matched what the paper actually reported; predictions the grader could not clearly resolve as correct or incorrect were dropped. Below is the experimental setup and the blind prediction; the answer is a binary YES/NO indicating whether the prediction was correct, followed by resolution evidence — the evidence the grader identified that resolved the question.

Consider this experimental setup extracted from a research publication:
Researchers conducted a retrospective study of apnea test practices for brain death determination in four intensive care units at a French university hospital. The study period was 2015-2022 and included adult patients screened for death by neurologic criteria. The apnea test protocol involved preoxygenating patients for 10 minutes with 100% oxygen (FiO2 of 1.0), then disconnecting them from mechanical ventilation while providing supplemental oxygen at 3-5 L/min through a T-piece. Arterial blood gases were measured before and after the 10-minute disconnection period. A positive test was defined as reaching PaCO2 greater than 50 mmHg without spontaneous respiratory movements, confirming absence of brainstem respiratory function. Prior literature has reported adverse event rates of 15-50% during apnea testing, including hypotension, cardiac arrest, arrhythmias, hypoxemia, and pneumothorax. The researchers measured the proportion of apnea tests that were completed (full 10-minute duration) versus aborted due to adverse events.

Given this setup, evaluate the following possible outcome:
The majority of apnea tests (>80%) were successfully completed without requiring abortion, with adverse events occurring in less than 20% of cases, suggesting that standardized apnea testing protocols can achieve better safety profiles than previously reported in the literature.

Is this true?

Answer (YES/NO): YES